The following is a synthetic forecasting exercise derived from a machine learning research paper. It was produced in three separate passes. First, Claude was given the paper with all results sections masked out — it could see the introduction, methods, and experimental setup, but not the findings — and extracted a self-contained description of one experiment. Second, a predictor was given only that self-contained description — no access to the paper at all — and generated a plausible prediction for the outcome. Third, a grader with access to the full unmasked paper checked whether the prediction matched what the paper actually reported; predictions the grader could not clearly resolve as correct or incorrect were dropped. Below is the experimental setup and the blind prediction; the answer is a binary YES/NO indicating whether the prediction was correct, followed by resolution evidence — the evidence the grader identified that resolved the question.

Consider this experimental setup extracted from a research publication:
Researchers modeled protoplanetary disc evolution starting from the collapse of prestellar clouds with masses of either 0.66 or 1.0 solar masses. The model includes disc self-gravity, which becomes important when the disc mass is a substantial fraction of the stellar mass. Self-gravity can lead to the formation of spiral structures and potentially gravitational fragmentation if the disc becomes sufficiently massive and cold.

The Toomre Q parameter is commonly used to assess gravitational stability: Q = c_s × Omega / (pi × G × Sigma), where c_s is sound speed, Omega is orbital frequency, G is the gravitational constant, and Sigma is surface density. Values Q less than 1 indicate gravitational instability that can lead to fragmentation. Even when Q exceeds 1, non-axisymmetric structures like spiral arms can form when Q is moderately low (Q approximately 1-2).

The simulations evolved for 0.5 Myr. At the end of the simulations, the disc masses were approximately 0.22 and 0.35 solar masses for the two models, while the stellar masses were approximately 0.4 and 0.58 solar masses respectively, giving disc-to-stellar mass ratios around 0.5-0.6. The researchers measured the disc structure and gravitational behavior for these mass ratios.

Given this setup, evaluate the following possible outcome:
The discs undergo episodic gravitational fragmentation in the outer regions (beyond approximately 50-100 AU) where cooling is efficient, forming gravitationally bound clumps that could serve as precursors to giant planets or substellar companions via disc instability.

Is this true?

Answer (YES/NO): NO